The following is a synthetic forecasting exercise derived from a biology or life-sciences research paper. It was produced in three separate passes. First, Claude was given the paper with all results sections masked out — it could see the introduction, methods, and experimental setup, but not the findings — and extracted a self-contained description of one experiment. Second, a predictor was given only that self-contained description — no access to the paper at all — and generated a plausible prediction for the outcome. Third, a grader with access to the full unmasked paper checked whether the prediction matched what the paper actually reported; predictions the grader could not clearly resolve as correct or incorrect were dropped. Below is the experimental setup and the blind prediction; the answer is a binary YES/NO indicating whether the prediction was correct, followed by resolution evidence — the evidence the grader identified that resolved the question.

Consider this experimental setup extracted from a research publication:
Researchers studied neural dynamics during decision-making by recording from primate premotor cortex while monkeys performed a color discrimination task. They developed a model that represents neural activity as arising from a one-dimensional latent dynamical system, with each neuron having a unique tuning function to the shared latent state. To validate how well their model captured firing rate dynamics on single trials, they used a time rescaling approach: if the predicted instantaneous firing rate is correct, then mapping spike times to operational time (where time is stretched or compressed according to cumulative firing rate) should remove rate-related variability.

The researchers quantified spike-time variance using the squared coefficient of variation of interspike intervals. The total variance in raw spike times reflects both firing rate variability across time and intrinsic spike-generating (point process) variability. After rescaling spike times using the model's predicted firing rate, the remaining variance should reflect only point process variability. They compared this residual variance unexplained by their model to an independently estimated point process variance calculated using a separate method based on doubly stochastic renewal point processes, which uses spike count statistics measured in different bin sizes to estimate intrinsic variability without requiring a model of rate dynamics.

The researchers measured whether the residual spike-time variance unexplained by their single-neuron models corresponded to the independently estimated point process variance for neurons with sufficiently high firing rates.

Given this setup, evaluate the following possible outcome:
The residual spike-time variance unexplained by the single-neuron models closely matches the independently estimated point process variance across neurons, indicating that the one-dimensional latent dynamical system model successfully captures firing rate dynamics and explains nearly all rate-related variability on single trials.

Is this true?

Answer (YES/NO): YES